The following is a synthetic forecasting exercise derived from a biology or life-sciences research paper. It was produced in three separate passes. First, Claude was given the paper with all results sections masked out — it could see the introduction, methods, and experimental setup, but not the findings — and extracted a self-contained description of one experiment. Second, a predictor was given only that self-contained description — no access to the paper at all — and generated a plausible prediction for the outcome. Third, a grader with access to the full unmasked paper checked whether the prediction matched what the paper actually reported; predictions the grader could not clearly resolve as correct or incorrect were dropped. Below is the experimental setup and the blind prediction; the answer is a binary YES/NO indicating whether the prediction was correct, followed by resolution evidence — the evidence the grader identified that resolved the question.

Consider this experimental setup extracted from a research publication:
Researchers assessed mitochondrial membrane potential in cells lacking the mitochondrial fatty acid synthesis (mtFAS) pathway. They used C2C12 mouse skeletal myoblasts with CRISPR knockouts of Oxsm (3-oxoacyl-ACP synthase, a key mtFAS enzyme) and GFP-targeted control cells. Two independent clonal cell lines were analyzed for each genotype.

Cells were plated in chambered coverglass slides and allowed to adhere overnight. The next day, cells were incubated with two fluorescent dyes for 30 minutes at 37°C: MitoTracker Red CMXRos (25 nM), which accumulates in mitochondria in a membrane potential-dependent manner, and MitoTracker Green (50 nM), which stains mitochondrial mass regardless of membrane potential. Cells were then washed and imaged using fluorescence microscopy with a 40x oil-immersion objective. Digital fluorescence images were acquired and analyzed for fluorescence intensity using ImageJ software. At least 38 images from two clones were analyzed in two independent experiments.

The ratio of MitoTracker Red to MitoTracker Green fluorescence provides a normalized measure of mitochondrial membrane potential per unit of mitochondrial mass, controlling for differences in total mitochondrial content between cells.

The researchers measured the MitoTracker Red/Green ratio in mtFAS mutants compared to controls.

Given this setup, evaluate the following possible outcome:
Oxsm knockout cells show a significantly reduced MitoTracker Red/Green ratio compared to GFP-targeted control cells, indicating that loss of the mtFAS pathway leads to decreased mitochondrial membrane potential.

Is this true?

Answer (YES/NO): YES